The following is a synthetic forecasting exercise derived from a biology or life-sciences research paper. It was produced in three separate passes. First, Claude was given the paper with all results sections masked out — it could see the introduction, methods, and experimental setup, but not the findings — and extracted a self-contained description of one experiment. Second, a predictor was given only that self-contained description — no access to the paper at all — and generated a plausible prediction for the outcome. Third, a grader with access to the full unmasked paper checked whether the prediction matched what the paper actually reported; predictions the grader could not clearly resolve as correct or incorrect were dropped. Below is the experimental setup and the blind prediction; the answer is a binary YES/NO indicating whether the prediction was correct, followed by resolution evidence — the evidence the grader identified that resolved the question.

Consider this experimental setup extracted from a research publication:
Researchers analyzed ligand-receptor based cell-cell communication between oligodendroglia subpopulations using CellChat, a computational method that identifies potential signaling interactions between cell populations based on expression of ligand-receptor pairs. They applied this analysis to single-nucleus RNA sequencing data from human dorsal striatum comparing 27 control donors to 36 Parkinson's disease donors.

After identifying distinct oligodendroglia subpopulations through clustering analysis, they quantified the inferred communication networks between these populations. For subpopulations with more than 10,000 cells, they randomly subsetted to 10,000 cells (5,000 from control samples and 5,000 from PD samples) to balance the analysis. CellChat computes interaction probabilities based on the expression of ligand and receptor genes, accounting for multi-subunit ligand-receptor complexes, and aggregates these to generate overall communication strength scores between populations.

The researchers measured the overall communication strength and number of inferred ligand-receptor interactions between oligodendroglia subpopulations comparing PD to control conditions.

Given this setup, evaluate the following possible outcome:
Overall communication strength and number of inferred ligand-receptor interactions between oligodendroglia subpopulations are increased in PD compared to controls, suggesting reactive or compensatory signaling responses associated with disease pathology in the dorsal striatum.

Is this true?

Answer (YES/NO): NO